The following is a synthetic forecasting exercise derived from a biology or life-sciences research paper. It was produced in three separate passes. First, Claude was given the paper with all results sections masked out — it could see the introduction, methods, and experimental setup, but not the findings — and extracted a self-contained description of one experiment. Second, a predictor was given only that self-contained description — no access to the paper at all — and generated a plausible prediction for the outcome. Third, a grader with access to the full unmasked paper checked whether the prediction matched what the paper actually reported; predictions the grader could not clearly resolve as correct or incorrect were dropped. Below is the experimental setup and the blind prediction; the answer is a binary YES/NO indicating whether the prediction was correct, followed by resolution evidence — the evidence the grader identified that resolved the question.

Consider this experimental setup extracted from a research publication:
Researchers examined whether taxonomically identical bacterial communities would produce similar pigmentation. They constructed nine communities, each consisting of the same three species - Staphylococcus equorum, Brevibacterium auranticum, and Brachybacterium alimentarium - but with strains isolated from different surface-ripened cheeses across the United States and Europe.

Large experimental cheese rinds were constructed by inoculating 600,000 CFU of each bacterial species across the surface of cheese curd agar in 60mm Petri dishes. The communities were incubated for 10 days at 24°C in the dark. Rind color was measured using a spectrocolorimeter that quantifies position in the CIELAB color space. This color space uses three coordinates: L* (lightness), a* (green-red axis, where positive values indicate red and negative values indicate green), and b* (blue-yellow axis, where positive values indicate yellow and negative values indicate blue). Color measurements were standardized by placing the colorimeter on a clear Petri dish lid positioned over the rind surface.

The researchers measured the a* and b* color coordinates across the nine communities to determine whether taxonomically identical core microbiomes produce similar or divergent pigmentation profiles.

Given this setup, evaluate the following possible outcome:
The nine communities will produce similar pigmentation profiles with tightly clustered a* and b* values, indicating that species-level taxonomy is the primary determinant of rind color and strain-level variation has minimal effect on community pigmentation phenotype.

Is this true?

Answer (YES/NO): NO